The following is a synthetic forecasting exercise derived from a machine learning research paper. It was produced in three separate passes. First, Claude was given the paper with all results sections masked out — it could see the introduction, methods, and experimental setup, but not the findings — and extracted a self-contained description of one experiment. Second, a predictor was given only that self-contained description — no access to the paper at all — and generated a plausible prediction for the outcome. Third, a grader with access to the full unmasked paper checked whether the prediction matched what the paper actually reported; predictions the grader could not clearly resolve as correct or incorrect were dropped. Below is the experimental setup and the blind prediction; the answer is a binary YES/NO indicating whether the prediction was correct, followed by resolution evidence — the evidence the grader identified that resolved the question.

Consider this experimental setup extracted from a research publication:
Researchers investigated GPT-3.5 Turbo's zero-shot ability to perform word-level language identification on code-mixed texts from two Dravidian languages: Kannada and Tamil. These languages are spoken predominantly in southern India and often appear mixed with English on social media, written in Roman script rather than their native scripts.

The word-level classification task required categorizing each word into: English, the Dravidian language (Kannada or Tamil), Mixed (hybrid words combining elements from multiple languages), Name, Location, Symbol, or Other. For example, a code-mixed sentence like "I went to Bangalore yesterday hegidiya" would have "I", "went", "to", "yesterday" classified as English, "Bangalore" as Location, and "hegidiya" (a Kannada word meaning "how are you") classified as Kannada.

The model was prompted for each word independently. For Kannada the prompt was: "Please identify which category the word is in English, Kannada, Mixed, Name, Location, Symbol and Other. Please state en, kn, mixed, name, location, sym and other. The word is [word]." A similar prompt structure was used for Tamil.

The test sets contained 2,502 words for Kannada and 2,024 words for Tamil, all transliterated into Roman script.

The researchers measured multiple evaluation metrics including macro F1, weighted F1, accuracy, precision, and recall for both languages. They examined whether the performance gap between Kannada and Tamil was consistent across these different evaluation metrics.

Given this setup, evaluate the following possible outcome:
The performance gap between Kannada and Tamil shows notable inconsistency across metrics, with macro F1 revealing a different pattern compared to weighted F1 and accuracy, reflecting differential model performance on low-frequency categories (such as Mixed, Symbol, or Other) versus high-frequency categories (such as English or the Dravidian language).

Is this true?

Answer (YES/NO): NO